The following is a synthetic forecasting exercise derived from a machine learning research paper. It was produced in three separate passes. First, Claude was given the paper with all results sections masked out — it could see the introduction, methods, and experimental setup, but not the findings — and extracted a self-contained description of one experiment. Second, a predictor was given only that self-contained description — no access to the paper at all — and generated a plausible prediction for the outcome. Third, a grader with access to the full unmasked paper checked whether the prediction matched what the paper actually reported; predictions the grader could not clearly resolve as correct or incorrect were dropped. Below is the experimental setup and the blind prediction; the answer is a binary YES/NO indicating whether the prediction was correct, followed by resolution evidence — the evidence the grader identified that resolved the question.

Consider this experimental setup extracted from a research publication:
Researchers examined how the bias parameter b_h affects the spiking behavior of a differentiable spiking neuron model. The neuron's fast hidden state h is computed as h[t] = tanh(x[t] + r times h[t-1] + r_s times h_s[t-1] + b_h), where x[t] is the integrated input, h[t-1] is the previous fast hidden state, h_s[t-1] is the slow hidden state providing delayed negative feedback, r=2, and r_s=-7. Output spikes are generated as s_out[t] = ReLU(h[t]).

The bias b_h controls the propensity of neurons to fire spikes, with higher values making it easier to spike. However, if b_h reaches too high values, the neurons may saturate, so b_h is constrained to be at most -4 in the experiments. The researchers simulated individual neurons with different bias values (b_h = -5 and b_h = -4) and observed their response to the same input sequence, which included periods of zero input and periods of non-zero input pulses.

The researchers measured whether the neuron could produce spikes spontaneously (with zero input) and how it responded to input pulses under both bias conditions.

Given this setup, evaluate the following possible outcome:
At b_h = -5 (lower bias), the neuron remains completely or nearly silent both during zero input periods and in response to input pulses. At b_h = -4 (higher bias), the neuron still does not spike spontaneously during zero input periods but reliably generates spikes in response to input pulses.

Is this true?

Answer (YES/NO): NO